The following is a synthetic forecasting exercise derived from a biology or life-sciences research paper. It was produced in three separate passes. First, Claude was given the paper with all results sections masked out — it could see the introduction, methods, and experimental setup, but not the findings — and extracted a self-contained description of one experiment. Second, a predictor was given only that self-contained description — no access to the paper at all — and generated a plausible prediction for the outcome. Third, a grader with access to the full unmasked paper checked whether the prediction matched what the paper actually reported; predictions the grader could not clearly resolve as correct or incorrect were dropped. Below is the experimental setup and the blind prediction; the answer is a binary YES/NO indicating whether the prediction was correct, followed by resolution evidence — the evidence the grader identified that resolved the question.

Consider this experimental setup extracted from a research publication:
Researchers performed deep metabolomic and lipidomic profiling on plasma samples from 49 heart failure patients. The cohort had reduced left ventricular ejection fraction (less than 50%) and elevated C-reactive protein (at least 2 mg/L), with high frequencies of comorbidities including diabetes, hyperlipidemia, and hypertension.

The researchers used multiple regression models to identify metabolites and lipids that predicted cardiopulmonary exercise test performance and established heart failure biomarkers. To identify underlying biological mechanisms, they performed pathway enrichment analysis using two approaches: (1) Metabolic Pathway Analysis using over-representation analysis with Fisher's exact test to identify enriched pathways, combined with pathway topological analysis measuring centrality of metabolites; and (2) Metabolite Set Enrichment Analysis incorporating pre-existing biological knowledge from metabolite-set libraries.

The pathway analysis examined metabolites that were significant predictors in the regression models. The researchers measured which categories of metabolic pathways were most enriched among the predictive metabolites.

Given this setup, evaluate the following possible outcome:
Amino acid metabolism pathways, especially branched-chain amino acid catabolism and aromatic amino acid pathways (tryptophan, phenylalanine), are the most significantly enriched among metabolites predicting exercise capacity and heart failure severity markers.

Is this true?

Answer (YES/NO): NO